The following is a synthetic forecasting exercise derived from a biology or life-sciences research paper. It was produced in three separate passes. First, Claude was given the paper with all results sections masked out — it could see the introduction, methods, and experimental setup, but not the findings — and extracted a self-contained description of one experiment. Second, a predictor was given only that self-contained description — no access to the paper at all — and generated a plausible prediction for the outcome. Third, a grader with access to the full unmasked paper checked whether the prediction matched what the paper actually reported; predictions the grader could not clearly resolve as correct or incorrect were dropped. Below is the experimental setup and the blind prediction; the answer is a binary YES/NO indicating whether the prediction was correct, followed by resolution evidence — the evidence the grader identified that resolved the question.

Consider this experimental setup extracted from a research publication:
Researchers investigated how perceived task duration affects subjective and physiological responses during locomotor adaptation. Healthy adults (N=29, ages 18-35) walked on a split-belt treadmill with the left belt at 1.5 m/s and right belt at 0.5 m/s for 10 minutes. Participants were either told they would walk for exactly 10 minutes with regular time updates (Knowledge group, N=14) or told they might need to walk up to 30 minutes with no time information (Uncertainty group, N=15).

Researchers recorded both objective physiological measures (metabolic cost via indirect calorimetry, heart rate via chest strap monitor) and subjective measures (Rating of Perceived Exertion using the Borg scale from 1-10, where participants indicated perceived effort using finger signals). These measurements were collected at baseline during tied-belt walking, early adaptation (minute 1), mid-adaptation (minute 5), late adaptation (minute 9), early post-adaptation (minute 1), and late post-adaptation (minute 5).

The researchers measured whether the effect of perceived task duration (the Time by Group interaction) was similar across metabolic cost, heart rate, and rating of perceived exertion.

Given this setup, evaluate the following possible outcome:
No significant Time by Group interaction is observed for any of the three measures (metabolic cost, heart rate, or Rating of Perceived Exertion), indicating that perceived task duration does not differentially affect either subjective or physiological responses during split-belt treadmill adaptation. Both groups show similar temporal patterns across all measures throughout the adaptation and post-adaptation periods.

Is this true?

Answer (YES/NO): NO